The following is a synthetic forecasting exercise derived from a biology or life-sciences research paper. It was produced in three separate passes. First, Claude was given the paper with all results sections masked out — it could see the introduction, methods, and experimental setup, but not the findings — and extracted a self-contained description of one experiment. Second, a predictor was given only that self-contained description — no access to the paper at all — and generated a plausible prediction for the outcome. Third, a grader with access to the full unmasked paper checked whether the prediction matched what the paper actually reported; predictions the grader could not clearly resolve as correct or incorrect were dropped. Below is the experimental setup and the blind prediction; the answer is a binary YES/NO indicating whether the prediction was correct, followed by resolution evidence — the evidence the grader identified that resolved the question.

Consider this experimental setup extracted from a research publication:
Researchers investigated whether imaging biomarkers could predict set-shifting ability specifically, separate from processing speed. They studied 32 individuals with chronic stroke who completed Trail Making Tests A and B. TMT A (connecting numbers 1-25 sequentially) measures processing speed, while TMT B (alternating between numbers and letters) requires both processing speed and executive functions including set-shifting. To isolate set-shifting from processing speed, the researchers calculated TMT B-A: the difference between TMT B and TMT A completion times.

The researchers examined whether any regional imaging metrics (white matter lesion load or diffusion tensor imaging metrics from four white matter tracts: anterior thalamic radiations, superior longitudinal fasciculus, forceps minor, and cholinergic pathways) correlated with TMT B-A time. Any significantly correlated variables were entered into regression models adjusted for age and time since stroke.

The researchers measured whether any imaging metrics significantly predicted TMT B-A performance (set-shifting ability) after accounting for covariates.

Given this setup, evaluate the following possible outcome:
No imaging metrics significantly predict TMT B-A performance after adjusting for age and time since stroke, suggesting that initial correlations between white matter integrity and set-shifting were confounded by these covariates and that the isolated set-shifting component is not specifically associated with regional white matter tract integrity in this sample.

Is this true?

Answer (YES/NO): YES